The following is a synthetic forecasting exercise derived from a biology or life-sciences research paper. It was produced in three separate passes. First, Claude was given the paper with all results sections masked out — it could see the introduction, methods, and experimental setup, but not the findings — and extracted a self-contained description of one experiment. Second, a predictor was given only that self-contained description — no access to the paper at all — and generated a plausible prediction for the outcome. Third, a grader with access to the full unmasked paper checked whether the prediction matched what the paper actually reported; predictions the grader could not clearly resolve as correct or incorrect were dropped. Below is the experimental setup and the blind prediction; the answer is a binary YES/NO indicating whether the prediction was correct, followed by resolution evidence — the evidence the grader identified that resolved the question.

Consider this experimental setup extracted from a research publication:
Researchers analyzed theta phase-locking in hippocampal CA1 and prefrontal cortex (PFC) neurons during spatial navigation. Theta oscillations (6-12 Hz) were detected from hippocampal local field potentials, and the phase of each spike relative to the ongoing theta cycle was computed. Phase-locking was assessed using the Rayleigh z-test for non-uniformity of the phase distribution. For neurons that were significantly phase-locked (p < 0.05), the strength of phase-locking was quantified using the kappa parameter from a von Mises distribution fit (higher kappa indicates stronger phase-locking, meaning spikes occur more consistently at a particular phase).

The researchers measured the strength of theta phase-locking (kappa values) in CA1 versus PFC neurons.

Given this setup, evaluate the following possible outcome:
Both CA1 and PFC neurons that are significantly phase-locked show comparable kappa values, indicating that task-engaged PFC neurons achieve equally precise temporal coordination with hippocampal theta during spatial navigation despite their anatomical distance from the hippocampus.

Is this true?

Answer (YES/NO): NO